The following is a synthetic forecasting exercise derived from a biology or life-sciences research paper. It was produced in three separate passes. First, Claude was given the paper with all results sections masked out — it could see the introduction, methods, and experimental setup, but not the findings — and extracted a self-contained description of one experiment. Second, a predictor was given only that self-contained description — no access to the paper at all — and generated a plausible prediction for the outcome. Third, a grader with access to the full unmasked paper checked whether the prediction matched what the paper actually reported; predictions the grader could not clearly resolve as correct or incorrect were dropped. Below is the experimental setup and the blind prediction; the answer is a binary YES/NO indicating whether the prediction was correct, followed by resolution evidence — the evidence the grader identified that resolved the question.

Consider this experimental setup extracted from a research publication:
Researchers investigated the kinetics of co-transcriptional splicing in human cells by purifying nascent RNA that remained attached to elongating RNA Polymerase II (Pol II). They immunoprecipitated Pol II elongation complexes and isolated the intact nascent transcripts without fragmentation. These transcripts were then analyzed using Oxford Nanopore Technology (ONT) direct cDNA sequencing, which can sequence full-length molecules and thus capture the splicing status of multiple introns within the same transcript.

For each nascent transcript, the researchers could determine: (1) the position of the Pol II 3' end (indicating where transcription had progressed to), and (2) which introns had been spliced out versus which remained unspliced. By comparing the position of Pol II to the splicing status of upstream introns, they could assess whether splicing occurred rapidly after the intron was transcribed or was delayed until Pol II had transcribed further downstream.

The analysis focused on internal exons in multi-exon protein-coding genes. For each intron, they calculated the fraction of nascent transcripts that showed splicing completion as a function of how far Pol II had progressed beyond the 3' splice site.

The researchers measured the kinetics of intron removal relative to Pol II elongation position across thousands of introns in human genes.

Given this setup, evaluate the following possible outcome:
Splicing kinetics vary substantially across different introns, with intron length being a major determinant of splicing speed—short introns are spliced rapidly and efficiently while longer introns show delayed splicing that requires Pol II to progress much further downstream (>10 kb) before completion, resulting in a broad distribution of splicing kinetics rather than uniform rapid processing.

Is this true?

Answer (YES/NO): NO